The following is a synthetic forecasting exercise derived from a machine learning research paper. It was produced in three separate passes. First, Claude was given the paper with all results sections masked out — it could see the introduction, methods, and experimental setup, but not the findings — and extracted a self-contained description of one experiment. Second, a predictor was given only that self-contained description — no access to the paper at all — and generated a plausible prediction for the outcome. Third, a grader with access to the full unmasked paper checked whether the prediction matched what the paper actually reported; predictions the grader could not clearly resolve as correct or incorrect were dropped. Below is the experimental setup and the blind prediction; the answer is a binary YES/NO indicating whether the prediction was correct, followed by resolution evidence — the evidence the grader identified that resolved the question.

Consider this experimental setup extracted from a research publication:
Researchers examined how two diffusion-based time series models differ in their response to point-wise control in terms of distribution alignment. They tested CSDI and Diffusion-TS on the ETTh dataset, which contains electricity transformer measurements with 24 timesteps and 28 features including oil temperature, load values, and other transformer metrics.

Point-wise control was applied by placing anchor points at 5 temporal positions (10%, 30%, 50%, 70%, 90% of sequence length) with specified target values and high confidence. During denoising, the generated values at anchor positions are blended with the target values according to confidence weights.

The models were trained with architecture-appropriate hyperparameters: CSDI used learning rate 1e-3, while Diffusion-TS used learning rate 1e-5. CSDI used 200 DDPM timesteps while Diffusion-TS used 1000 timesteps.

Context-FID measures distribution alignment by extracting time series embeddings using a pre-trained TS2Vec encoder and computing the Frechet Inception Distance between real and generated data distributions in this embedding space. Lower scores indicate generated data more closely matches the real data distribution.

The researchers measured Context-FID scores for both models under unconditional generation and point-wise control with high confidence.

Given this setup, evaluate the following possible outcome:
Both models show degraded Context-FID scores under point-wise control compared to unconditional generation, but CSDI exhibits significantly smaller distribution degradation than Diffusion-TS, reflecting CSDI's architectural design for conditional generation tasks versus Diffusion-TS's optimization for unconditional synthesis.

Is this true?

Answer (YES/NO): YES